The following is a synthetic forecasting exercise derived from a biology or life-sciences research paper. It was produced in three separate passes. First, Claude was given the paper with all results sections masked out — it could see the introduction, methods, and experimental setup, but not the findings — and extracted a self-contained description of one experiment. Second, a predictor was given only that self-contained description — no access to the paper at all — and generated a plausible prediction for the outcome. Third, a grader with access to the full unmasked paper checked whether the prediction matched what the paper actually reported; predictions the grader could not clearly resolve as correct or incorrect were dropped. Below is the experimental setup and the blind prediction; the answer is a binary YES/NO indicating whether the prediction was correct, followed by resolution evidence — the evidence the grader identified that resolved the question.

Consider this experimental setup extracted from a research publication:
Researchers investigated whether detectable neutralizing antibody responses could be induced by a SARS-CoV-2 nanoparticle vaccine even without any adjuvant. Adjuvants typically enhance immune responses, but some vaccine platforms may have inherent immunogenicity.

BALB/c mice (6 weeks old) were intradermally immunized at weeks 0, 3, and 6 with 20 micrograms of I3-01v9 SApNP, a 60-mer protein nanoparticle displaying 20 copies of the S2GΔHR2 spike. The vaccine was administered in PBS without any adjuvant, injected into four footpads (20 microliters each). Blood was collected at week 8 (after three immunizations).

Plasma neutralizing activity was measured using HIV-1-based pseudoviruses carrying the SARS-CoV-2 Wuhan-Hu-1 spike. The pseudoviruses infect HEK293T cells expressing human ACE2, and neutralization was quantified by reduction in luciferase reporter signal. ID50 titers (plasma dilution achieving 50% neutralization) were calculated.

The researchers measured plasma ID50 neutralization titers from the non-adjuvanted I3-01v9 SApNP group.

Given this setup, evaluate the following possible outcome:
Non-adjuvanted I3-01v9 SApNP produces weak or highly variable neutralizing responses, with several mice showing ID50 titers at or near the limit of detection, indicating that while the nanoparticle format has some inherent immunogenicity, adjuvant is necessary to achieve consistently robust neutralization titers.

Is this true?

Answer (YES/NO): NO